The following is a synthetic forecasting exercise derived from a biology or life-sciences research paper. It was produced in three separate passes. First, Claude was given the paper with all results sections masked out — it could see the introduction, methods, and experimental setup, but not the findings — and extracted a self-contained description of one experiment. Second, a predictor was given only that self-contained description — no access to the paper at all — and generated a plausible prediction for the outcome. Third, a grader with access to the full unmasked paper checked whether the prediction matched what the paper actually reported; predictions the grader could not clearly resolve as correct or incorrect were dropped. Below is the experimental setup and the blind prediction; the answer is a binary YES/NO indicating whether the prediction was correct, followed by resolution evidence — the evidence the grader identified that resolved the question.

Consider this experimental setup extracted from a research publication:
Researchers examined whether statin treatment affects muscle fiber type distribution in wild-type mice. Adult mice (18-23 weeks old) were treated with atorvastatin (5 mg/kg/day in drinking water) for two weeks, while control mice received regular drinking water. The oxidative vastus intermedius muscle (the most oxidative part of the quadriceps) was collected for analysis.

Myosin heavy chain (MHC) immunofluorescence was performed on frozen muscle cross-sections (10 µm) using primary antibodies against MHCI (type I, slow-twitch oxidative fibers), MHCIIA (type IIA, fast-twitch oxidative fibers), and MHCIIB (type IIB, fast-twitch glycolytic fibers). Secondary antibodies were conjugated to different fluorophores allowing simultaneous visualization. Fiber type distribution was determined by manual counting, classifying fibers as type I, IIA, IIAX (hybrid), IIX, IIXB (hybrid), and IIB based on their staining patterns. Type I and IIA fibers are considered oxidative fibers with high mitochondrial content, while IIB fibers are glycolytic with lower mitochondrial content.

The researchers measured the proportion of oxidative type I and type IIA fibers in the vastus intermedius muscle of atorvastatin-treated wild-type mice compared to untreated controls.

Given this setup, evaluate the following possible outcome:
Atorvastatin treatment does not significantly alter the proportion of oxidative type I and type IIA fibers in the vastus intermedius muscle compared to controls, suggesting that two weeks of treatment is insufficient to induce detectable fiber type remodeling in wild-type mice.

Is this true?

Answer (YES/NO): YES